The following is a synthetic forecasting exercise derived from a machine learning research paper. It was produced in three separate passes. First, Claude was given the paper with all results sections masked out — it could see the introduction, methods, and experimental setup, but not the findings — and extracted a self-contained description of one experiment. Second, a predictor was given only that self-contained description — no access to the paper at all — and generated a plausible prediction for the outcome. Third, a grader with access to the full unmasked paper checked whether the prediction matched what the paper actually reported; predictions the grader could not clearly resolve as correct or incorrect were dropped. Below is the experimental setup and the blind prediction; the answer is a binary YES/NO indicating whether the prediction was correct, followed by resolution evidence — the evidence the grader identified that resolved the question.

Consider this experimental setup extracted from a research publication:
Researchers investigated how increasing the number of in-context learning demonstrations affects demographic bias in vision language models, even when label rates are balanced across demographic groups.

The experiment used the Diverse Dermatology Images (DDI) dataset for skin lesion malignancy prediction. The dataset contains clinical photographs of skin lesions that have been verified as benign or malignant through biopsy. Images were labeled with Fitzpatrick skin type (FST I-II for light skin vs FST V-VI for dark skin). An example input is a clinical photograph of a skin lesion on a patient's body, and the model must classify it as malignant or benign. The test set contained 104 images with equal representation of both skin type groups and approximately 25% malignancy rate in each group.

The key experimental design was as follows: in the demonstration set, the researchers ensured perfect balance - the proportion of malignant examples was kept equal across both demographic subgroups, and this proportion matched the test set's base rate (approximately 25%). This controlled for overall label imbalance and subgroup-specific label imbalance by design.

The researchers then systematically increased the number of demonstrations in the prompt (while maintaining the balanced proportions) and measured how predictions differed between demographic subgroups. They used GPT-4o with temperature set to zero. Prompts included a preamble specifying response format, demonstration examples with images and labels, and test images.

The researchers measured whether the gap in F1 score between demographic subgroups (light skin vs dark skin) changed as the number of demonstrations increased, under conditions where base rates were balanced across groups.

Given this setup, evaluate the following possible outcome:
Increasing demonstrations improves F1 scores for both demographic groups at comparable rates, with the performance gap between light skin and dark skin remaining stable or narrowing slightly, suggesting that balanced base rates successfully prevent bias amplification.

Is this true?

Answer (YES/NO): NO